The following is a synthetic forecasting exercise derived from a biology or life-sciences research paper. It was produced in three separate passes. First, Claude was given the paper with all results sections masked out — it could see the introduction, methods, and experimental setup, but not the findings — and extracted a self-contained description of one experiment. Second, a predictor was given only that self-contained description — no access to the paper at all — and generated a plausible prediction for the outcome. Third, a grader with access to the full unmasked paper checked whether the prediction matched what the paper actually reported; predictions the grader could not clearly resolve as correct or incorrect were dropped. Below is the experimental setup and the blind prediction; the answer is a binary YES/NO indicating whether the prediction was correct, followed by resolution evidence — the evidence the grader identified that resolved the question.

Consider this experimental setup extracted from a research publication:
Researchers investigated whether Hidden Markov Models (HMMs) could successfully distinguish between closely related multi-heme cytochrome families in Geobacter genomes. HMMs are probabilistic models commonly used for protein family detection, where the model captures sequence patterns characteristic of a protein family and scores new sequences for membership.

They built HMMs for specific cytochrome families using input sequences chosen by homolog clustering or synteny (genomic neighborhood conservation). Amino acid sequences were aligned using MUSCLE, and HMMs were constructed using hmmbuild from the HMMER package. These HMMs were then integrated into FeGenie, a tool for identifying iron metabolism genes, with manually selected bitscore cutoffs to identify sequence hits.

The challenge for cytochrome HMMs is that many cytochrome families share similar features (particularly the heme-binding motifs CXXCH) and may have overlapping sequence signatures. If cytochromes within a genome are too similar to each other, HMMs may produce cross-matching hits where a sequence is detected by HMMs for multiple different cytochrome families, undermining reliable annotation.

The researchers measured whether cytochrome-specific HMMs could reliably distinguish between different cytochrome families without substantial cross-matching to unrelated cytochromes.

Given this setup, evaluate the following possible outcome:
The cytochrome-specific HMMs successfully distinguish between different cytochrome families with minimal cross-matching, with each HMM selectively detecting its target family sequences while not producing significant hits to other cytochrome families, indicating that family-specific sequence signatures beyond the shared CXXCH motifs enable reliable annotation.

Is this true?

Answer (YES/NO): NO